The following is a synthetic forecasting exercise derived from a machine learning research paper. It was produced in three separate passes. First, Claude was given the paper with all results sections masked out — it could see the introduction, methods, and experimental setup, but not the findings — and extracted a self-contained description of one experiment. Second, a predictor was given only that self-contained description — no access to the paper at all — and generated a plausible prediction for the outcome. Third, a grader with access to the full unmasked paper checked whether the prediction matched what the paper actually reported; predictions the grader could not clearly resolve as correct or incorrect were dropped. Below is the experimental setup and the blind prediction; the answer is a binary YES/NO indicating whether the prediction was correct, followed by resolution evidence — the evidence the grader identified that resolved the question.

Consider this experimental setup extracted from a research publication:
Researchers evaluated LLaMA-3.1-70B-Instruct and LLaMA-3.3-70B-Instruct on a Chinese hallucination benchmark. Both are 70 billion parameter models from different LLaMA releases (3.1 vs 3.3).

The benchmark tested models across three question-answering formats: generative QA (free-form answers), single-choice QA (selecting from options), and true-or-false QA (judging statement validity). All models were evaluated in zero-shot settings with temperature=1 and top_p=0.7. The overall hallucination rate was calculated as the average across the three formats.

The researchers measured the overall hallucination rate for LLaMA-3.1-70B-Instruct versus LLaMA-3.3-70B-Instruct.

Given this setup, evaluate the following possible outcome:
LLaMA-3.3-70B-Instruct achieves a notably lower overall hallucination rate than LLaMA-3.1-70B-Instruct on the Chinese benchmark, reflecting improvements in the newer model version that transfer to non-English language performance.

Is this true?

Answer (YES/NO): YES